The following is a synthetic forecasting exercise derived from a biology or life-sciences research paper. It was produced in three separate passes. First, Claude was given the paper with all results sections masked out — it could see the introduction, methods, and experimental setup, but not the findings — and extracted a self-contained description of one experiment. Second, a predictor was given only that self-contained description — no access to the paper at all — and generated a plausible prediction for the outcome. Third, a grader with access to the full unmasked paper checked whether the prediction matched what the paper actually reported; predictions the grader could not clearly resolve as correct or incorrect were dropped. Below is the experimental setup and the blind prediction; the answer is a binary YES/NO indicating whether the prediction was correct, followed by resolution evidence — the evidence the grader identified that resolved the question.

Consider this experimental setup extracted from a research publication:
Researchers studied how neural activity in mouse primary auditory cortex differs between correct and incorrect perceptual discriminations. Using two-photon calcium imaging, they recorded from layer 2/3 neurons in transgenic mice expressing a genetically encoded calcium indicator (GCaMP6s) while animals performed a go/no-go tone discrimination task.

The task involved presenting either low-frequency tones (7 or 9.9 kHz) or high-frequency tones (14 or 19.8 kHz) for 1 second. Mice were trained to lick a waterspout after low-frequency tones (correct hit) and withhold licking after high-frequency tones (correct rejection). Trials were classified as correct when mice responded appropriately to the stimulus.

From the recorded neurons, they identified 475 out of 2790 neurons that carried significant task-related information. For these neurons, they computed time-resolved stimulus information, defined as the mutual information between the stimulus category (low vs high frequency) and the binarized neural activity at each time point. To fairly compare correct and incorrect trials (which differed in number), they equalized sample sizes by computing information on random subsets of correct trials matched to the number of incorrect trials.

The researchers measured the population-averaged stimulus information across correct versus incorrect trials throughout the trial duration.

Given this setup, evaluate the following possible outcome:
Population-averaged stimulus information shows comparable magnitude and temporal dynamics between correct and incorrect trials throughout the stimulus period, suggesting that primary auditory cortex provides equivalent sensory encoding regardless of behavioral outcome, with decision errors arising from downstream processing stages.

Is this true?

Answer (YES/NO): NO